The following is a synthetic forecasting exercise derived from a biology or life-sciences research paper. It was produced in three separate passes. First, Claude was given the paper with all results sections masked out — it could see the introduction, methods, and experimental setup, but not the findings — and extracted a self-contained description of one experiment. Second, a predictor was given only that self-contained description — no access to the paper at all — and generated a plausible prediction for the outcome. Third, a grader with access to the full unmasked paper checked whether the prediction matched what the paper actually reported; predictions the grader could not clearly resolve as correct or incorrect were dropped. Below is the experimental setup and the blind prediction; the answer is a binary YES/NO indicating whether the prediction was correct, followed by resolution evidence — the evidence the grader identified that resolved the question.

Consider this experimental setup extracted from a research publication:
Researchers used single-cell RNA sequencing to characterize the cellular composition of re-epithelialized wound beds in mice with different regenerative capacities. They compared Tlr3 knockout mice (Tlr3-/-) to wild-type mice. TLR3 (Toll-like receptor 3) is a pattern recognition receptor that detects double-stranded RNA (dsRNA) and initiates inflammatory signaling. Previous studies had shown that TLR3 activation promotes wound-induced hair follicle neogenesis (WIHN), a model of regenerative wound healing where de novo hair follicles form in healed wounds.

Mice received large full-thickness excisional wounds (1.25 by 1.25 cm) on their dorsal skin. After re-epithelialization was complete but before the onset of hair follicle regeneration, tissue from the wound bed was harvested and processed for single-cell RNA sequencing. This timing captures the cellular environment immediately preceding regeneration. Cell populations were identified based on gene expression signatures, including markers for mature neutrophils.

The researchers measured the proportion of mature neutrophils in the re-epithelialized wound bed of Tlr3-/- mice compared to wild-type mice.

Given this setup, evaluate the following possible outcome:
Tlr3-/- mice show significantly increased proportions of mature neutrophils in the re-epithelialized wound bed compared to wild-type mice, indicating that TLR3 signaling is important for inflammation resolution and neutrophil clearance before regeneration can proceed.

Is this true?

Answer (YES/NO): YES